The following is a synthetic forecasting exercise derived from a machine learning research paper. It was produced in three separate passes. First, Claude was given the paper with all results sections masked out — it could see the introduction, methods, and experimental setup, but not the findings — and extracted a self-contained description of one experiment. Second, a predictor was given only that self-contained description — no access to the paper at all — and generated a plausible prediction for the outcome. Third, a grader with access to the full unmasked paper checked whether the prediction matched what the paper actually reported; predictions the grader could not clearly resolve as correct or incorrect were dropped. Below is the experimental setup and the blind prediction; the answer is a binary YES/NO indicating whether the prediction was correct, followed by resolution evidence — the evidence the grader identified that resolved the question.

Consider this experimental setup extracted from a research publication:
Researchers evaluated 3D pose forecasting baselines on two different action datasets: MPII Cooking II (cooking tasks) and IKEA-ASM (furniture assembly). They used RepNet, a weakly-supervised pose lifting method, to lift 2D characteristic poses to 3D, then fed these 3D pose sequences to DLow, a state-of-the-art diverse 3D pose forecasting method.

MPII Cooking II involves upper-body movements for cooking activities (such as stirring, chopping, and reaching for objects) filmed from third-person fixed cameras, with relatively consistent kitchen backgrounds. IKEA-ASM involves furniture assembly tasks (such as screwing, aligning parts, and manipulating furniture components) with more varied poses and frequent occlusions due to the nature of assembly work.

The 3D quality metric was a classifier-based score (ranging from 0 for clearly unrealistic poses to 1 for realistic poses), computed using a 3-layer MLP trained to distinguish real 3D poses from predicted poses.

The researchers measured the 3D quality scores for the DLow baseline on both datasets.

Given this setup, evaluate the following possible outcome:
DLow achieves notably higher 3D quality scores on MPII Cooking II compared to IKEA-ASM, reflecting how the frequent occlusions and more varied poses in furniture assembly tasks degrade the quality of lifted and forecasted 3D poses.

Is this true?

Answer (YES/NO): YES